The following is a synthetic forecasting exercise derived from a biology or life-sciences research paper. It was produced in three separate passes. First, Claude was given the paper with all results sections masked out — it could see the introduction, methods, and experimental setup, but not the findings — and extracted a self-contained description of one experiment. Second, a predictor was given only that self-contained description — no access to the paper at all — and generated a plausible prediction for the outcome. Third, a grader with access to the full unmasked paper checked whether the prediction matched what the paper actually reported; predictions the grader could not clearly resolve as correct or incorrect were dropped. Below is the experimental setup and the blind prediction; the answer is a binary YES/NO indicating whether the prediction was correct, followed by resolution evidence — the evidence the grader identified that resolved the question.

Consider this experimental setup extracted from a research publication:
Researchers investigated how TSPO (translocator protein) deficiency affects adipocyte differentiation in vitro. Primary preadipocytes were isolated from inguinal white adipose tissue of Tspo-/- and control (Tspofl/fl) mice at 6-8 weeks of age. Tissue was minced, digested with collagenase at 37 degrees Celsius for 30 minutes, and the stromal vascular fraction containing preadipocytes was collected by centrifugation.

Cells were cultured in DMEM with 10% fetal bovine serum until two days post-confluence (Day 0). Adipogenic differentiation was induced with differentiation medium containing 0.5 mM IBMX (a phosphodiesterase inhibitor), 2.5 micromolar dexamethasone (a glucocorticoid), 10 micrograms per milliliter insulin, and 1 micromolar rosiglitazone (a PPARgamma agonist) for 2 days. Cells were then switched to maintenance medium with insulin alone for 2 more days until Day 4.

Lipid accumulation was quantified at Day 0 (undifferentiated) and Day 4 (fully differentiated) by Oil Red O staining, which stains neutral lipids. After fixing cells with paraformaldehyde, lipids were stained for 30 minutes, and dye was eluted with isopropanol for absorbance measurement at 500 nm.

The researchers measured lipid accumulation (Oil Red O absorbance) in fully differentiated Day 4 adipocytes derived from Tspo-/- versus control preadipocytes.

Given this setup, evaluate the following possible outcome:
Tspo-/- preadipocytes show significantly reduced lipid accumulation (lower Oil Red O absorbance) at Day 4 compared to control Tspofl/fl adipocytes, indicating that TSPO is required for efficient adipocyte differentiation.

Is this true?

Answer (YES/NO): NO